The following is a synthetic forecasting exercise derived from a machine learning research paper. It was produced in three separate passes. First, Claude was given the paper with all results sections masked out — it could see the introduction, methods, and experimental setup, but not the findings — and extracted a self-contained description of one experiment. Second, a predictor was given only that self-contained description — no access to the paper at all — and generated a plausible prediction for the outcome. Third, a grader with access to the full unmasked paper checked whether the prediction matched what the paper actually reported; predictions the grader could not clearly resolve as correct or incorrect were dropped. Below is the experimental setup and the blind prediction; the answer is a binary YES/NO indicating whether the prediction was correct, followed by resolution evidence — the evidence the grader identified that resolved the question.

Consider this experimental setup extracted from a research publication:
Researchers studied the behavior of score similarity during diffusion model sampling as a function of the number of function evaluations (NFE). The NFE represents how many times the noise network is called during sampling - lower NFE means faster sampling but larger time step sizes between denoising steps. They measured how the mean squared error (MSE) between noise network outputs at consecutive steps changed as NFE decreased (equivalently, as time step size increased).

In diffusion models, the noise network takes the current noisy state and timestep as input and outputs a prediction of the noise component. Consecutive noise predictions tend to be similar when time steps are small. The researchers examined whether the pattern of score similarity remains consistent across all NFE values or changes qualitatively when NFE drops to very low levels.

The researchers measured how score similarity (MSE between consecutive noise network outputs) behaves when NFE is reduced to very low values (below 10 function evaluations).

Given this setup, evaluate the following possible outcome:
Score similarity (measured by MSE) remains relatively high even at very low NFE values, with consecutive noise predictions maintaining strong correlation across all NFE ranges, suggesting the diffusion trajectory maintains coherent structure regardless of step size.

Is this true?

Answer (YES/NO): NO